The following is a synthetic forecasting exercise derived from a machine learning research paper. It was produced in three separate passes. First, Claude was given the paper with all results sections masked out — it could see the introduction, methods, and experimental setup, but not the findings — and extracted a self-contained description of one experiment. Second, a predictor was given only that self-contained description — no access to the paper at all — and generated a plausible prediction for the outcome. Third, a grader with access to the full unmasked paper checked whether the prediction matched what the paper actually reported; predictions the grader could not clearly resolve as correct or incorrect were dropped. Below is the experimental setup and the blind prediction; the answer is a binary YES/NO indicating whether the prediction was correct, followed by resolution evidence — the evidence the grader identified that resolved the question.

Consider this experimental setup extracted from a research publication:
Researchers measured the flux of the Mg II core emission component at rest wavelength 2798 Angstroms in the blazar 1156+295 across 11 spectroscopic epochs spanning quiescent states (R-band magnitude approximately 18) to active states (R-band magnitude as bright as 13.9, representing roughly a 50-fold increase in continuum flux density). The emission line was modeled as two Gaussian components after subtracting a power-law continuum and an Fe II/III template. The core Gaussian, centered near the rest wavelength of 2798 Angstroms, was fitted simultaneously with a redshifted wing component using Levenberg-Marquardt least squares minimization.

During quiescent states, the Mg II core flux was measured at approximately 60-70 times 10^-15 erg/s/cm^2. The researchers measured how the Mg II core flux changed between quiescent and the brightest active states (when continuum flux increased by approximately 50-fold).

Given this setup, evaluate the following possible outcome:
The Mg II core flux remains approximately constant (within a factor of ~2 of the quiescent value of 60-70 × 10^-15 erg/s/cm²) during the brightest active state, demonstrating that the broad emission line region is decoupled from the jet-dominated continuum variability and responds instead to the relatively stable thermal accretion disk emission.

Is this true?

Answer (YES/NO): NO